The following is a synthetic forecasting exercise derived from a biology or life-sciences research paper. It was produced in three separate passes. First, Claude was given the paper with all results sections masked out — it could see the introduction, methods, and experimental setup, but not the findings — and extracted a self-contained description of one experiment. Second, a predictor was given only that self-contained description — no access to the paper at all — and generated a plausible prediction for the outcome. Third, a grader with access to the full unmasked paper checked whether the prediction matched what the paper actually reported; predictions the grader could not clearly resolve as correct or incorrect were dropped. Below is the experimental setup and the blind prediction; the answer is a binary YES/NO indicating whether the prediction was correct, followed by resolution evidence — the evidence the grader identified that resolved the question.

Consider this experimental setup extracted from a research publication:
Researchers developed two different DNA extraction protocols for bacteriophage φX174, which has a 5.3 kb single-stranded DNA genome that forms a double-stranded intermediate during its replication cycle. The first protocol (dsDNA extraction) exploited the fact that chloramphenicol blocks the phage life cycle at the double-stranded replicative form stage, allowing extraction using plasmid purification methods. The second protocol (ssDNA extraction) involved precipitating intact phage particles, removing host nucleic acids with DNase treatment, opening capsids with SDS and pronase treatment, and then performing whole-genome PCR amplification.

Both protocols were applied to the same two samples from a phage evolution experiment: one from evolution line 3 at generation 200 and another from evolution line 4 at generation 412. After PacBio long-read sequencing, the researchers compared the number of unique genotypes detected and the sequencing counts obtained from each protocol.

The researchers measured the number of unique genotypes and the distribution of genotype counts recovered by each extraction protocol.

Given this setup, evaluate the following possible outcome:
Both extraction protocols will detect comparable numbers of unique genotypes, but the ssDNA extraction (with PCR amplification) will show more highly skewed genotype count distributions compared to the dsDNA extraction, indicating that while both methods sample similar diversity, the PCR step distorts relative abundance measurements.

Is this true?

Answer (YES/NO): NO